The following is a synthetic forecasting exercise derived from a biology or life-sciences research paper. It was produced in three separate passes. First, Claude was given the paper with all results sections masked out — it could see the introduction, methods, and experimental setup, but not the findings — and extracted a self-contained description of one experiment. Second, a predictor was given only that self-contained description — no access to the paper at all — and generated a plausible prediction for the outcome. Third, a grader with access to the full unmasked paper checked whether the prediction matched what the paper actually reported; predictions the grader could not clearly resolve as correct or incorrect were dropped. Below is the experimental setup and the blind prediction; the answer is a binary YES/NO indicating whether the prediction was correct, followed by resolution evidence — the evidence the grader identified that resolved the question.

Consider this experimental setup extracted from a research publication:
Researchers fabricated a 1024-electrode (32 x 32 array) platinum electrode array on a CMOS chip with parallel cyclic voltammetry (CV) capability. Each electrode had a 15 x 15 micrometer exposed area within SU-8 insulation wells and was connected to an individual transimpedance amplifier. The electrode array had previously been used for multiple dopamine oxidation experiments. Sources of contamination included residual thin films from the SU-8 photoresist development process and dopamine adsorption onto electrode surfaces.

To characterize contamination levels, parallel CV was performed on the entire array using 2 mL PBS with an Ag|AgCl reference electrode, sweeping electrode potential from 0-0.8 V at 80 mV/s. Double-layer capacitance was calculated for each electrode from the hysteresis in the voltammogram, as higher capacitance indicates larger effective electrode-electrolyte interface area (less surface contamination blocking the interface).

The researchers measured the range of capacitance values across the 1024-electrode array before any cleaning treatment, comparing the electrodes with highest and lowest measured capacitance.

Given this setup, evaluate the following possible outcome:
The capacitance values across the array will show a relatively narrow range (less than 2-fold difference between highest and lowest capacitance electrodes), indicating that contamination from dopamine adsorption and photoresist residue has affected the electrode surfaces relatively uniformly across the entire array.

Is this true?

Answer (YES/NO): NO